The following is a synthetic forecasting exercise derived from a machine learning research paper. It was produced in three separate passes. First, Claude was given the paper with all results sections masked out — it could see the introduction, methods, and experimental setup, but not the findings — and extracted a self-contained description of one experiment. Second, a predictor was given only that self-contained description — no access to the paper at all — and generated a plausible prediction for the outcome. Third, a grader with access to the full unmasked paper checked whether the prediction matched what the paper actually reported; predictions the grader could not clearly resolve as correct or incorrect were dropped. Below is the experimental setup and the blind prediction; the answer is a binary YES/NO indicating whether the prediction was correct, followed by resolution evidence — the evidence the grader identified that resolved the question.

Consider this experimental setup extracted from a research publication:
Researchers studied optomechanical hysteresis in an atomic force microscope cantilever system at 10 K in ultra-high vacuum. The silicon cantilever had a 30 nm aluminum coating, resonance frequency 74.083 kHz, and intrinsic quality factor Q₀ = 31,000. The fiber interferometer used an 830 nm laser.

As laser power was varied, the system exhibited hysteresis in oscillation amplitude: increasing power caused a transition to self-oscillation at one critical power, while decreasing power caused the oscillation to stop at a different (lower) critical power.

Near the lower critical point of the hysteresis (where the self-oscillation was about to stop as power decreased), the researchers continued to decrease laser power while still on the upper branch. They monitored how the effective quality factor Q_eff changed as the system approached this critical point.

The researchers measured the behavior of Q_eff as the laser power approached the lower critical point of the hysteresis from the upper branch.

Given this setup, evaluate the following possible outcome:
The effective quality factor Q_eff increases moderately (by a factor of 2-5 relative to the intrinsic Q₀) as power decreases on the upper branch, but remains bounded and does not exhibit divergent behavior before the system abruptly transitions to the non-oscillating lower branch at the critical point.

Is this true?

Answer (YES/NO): NO